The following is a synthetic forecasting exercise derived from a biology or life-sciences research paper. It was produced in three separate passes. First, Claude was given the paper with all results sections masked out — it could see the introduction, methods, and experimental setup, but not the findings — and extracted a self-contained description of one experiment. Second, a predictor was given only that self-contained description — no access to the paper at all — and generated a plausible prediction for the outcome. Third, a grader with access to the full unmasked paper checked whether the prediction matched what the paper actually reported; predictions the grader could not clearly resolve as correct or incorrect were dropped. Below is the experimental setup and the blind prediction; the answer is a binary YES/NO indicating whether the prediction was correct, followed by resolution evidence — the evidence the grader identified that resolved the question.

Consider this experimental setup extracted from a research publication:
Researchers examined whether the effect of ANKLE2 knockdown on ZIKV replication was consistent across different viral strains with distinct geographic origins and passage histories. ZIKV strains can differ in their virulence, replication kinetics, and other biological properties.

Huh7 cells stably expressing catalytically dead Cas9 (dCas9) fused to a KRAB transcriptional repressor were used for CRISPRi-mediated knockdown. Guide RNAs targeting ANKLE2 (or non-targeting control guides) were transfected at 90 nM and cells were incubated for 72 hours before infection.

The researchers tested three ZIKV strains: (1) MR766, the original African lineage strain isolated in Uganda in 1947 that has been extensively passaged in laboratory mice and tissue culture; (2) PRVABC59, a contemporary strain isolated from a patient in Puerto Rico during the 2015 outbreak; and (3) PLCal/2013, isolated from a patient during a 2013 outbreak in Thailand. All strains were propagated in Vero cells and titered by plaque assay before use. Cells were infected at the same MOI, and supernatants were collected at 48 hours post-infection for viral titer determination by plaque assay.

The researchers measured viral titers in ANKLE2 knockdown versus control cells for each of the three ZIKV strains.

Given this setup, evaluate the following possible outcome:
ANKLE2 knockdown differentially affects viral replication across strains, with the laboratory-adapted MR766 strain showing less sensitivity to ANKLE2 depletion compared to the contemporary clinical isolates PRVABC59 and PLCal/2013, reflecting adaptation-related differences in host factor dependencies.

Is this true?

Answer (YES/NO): NO